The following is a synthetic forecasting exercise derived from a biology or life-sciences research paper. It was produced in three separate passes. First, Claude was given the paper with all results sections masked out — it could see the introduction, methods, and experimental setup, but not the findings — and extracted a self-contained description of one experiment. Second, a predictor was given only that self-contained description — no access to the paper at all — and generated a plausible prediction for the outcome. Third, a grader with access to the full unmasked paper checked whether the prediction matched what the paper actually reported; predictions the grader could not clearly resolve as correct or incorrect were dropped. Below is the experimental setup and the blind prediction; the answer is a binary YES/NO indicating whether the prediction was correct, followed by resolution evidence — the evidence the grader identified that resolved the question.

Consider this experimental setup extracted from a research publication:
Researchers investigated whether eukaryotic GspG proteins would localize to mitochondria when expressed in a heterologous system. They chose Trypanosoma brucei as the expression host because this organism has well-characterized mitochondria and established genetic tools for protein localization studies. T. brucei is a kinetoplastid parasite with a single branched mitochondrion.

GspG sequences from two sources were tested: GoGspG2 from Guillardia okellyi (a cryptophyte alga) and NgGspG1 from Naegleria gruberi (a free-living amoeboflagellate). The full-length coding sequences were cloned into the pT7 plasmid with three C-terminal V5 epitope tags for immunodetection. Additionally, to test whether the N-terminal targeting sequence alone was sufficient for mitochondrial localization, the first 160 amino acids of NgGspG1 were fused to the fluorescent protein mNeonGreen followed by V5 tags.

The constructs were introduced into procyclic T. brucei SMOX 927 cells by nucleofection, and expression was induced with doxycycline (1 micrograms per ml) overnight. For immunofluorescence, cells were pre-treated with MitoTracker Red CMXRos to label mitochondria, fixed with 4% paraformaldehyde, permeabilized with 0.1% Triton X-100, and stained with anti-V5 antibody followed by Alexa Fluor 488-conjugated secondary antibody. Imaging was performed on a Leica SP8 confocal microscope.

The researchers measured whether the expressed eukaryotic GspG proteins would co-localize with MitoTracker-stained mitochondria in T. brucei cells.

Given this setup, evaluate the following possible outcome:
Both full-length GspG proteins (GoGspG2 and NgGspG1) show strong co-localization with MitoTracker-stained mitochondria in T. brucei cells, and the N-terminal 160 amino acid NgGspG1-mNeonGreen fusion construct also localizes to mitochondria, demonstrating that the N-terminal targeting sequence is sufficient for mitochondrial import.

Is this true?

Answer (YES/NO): NO